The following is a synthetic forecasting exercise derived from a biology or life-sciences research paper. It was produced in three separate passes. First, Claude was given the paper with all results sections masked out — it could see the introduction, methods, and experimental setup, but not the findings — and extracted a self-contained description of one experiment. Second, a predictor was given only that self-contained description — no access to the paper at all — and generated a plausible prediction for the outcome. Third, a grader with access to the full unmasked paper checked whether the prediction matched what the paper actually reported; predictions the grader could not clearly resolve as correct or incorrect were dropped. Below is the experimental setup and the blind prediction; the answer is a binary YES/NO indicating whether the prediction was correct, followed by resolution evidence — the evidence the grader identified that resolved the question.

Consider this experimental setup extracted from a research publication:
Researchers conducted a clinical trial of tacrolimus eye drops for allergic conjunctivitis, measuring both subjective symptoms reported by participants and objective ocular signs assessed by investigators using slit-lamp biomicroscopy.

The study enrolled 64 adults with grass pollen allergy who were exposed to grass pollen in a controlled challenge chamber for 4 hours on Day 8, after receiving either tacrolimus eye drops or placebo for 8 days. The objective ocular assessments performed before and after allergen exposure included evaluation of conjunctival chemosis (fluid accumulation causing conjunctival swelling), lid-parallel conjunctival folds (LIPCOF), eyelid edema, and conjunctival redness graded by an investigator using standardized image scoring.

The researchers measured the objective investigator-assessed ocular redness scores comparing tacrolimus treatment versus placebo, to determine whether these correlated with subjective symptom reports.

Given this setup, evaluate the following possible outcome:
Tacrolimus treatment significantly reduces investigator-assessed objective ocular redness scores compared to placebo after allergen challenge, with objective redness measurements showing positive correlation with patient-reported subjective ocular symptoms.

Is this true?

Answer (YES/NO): NO